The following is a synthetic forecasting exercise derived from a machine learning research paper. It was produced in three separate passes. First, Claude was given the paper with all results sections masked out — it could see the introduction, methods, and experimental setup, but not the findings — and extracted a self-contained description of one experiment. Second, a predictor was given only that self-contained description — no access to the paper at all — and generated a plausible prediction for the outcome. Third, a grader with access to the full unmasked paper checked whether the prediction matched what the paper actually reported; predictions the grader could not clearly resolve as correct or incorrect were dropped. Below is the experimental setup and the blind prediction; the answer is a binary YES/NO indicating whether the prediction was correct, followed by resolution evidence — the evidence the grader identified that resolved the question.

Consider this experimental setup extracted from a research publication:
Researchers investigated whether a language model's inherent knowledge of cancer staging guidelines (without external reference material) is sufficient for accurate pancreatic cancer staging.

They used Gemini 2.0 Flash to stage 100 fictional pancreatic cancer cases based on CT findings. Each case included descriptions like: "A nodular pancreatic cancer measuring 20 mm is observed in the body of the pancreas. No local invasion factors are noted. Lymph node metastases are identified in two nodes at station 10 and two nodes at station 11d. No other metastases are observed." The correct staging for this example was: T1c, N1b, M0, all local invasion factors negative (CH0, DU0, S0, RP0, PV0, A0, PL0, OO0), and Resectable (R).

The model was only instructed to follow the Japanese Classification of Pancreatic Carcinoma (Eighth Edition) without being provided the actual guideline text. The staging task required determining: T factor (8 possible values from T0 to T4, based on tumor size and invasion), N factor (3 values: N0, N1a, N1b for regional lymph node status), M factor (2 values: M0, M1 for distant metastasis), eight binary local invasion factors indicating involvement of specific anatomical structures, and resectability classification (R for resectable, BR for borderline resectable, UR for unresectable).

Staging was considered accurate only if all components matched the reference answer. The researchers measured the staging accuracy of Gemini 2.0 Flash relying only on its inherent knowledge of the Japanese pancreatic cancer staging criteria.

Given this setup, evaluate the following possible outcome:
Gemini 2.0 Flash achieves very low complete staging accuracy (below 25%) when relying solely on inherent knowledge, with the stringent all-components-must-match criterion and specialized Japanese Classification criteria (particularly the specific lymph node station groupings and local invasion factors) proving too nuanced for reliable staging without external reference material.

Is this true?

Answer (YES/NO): NO